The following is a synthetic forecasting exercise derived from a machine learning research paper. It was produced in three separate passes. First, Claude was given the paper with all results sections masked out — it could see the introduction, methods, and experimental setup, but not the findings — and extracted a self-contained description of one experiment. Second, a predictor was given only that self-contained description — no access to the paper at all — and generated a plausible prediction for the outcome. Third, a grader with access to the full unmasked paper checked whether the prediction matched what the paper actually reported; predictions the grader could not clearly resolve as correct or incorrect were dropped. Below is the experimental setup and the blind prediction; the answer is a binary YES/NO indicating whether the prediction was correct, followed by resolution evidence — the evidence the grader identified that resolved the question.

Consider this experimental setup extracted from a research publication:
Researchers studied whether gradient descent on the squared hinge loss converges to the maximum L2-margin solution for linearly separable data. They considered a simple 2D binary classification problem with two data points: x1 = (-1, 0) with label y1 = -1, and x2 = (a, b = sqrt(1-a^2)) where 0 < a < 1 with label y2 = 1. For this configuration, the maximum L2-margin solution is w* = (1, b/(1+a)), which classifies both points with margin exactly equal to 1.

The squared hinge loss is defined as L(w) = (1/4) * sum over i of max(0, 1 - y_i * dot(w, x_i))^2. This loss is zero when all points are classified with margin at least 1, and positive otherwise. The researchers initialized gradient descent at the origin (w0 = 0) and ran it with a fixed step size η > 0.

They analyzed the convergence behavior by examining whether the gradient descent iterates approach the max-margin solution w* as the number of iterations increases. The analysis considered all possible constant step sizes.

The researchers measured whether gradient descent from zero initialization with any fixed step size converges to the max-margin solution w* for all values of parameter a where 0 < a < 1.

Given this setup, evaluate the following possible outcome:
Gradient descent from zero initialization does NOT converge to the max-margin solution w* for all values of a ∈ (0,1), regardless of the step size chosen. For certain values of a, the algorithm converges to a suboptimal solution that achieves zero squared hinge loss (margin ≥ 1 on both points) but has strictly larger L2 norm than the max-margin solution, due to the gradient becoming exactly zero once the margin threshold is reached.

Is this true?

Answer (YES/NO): YES